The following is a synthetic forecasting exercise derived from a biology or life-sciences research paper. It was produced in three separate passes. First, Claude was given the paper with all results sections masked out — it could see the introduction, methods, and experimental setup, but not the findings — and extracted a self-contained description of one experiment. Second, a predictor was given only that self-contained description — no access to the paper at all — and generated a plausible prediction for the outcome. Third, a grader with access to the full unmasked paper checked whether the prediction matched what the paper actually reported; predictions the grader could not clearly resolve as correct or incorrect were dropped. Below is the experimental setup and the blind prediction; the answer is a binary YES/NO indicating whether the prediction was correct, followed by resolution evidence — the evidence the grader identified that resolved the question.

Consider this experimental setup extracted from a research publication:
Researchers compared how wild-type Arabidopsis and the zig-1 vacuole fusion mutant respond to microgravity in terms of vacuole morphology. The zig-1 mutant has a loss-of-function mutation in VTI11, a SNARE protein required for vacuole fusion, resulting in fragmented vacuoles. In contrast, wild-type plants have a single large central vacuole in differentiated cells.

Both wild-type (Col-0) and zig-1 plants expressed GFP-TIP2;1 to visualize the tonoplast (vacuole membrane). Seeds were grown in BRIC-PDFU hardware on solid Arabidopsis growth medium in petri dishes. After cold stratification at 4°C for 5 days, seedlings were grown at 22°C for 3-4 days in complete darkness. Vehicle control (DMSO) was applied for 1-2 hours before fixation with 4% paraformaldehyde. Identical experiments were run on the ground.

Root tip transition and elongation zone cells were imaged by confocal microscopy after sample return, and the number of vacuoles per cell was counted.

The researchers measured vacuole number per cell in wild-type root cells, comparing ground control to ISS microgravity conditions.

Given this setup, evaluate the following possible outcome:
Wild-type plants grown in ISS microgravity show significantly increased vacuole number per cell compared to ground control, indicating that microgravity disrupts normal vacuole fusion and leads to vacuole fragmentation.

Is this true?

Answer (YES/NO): NO